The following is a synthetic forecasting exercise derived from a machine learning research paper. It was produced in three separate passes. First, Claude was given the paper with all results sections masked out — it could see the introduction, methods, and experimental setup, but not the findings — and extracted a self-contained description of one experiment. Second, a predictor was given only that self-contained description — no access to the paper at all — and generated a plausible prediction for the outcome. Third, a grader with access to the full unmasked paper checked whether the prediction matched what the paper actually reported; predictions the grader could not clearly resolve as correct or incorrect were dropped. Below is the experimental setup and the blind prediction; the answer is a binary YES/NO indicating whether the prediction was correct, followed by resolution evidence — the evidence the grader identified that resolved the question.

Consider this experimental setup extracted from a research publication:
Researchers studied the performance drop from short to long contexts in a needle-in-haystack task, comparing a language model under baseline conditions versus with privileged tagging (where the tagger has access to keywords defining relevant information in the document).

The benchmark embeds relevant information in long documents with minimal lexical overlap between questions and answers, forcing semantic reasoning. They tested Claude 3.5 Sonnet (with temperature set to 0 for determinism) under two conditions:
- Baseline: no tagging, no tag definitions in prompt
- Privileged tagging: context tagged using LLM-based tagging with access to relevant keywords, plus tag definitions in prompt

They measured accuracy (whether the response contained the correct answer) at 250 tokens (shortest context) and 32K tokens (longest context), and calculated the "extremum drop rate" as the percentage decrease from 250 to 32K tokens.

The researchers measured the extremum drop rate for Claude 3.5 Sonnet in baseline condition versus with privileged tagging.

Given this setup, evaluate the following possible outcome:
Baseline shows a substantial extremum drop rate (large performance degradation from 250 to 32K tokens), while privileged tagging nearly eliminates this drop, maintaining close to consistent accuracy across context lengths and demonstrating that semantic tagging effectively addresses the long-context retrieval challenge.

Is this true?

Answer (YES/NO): NO